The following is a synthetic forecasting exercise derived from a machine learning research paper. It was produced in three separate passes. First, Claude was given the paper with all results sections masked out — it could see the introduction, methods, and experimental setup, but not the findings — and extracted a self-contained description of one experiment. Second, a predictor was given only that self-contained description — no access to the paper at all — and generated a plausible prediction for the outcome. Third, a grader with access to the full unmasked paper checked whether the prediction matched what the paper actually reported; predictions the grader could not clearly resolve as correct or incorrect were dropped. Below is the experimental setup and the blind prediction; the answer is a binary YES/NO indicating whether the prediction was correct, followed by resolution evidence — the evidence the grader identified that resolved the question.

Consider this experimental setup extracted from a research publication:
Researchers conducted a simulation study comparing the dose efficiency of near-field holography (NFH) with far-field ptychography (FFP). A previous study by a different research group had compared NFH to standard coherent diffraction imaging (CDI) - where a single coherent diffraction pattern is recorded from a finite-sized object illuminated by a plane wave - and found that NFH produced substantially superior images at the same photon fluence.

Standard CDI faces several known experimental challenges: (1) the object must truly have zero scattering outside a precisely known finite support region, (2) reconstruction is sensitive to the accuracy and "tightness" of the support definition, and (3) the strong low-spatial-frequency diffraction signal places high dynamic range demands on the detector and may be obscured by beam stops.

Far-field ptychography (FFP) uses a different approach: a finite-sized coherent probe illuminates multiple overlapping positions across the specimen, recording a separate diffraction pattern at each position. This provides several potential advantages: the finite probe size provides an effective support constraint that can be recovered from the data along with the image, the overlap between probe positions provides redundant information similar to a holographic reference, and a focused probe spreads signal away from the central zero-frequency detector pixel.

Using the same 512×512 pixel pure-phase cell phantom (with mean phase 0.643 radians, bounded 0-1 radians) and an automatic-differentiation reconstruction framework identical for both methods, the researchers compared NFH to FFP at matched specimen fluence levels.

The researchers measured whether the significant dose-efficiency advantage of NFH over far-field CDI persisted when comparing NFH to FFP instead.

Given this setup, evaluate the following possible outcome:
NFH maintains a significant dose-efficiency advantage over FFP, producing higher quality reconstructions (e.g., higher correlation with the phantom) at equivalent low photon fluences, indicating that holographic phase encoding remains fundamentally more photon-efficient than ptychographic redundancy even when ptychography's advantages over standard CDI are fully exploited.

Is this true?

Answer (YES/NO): NO